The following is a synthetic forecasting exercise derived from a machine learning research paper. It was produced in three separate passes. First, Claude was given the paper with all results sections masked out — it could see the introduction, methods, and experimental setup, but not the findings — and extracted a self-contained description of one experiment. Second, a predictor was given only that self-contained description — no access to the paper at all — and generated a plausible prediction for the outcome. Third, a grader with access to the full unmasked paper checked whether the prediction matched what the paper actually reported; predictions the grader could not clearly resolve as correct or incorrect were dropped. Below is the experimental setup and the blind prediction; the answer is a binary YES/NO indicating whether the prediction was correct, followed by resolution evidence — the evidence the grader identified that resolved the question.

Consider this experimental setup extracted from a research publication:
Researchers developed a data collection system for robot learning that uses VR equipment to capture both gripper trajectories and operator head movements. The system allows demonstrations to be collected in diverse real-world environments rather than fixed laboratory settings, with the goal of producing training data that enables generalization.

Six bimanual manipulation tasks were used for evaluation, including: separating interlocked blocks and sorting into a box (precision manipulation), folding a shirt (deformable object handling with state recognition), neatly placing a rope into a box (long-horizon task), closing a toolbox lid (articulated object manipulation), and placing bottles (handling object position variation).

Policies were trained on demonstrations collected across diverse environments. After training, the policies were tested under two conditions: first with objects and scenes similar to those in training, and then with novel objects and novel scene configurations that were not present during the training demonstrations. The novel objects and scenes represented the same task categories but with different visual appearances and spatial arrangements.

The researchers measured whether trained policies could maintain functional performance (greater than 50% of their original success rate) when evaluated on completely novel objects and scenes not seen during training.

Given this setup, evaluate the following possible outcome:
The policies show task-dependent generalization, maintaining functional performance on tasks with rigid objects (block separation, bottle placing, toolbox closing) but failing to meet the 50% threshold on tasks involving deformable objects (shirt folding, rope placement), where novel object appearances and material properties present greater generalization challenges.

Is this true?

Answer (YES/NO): NO